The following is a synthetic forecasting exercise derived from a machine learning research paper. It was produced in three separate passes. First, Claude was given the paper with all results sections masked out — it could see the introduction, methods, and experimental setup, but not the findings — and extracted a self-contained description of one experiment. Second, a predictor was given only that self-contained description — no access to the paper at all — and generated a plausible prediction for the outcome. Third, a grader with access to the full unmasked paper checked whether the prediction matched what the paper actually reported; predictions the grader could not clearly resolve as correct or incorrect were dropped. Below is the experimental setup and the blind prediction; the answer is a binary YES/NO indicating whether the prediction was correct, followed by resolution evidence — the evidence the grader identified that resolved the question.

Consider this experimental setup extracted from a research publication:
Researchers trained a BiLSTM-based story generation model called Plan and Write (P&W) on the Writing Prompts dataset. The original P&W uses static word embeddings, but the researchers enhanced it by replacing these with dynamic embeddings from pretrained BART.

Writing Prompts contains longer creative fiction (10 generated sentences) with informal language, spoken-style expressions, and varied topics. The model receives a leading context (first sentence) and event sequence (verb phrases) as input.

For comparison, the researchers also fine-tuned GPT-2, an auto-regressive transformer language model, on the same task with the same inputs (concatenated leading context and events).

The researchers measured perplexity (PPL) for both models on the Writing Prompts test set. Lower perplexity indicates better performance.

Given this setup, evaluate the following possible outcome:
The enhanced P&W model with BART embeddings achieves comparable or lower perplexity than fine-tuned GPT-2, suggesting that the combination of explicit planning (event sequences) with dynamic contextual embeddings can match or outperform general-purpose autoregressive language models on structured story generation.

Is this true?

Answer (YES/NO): YES